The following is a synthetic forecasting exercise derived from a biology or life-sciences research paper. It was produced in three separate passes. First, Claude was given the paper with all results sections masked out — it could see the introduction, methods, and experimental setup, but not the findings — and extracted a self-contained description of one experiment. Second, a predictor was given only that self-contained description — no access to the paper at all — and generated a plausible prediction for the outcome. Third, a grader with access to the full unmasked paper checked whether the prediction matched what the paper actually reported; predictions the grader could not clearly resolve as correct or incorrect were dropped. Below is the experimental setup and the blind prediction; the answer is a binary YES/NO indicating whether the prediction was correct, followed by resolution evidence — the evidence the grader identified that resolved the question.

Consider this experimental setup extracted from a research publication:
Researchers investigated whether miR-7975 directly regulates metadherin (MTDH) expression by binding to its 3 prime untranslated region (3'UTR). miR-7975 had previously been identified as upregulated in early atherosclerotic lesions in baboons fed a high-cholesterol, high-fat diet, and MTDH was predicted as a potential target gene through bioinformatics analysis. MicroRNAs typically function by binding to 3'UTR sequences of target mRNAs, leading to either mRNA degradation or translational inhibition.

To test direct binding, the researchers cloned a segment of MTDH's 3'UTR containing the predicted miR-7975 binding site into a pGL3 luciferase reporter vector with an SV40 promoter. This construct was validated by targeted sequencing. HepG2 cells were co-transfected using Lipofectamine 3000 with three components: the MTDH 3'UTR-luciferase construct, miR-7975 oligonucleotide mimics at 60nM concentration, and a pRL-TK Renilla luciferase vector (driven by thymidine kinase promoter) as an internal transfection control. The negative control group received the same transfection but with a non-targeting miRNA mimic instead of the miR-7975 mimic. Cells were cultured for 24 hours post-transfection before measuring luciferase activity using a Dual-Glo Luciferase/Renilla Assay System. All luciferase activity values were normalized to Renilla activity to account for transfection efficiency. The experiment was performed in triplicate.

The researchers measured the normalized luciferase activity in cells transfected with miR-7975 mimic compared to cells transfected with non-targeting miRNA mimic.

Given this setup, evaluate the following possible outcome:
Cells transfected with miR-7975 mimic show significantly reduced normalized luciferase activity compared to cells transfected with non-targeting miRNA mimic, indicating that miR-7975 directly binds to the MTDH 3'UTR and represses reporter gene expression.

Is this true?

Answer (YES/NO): YES